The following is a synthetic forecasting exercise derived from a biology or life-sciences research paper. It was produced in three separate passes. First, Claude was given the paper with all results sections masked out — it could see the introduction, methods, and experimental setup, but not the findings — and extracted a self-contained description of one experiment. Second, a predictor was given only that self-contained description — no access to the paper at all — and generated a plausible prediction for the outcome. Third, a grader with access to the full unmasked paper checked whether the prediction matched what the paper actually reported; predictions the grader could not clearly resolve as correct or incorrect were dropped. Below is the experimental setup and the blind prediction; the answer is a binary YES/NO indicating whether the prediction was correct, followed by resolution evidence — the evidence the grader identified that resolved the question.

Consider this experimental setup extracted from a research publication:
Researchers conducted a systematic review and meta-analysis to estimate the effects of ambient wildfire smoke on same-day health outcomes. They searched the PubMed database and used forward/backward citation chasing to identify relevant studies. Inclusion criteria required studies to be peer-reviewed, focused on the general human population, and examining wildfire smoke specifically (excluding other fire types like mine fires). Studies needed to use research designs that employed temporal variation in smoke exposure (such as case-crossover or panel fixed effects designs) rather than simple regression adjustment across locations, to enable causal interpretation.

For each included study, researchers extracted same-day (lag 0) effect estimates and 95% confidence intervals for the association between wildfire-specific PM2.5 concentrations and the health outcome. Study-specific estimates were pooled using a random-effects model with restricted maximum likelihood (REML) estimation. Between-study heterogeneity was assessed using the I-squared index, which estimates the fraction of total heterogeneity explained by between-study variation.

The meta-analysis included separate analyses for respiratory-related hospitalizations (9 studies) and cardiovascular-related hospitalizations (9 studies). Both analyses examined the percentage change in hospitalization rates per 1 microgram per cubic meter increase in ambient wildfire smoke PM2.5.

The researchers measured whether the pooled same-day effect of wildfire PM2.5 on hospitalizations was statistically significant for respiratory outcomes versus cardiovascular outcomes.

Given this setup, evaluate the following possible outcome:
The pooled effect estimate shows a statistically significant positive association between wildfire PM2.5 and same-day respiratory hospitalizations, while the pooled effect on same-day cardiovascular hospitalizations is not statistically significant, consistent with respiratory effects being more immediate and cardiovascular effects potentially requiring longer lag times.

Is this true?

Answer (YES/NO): YES